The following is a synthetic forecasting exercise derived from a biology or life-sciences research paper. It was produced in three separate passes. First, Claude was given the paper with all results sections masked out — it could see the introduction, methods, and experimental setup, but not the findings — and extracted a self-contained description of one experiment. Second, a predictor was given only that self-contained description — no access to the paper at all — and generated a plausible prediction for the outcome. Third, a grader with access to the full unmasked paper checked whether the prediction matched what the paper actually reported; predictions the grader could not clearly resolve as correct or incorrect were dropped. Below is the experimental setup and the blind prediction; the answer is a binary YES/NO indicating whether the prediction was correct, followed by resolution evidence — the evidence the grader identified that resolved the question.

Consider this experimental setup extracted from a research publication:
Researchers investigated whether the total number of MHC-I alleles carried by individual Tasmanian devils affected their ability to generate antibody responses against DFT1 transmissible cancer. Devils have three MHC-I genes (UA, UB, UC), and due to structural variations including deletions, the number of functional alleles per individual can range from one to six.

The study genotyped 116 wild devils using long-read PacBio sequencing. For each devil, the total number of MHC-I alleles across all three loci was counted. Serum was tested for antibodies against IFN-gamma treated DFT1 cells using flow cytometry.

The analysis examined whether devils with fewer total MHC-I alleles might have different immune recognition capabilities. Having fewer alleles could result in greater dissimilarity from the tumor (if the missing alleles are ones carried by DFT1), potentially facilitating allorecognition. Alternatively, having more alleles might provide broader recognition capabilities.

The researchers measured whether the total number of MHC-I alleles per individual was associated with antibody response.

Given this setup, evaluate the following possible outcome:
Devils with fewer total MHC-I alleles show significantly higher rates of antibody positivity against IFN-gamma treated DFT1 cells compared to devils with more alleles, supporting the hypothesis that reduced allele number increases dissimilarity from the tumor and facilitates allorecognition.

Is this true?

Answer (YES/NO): YES